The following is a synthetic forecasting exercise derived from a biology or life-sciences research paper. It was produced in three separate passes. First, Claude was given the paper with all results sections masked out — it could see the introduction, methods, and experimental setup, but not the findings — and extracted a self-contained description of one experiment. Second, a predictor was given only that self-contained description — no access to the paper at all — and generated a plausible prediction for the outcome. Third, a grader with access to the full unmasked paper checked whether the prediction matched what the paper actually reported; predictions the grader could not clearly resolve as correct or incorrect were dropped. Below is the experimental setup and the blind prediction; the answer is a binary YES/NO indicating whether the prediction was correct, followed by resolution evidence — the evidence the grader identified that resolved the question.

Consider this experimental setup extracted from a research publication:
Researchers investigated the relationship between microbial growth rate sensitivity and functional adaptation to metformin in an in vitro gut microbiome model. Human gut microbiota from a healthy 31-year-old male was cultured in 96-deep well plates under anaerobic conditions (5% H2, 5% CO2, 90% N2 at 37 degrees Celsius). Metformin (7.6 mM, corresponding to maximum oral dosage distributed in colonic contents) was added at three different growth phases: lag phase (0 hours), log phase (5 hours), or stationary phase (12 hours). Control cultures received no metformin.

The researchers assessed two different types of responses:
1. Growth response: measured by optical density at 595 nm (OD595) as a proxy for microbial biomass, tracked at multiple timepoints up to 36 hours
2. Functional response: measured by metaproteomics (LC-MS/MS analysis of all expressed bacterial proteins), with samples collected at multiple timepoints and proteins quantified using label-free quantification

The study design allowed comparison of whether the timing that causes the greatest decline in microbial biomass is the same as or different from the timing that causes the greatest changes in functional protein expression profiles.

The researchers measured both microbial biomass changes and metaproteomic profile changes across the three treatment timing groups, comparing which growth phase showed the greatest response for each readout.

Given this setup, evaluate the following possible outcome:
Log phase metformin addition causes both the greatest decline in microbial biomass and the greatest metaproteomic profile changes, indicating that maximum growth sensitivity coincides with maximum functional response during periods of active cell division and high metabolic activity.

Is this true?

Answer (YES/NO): NO